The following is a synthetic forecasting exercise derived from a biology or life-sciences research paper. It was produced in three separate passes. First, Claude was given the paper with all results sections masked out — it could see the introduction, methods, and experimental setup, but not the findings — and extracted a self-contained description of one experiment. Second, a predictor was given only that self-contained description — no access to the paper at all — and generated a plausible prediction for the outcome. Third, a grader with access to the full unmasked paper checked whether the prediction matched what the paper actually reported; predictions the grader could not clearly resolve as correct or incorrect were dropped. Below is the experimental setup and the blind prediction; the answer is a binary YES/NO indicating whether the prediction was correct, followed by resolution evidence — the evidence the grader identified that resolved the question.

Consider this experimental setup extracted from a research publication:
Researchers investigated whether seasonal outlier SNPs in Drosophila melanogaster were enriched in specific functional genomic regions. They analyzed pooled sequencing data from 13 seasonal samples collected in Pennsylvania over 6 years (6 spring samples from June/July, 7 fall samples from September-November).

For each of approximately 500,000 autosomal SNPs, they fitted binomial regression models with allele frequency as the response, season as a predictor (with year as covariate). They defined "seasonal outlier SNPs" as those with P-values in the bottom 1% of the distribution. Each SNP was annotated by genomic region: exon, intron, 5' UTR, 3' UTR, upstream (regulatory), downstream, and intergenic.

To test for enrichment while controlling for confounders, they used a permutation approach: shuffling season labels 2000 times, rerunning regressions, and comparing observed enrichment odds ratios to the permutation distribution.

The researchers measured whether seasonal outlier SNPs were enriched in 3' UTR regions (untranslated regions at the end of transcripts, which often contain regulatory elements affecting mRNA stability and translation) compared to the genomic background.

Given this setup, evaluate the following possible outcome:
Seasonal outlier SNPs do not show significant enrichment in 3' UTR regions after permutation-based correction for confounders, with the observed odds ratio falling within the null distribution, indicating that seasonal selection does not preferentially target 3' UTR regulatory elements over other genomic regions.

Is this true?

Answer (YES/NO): NO